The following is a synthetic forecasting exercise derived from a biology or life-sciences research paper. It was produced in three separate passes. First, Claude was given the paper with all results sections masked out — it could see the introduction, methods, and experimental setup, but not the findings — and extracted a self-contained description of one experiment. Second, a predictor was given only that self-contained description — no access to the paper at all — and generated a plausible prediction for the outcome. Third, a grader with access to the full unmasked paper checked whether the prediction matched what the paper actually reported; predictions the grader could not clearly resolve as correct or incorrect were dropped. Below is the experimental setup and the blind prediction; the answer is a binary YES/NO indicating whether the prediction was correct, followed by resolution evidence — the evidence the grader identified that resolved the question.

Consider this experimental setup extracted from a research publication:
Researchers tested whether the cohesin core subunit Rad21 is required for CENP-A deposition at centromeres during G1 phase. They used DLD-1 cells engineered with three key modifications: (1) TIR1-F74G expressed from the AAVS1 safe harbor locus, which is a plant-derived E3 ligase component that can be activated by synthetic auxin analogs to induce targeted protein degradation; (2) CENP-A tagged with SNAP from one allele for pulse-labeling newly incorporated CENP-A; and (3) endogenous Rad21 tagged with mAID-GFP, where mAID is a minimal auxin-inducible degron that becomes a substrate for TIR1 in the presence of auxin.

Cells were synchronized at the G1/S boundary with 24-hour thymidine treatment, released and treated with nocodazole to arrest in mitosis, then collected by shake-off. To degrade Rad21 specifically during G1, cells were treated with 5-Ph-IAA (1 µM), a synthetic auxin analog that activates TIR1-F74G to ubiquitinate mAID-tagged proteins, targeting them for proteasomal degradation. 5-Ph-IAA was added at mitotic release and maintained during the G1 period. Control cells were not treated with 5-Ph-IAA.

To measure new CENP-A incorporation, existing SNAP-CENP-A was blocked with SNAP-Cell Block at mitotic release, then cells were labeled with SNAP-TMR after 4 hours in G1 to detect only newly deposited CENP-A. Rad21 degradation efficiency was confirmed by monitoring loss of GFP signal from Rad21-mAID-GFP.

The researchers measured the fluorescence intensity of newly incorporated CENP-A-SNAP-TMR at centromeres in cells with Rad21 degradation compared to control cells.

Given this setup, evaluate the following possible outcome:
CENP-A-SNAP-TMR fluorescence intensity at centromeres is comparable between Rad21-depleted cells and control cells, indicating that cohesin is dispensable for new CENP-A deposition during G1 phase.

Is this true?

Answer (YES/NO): YES